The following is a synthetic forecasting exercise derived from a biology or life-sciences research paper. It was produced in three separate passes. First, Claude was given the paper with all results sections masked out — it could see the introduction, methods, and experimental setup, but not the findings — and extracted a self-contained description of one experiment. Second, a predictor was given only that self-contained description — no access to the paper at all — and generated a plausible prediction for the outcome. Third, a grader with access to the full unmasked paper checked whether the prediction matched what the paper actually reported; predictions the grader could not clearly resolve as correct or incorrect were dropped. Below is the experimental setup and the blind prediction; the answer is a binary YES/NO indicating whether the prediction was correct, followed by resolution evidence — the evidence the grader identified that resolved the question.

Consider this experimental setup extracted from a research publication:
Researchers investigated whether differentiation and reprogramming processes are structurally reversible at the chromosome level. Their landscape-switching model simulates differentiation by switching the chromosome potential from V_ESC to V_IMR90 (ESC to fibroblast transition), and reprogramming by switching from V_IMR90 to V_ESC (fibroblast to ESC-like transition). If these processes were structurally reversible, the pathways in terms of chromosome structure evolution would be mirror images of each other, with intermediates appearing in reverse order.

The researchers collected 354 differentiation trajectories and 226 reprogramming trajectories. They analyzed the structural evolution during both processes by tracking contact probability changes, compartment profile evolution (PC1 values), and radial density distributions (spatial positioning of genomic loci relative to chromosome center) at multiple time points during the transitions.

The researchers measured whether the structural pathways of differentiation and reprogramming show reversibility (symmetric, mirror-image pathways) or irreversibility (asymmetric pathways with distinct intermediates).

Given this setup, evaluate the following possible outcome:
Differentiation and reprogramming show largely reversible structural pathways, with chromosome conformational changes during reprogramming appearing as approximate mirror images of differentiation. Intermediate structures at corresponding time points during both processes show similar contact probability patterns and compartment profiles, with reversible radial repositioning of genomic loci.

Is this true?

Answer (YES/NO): NO